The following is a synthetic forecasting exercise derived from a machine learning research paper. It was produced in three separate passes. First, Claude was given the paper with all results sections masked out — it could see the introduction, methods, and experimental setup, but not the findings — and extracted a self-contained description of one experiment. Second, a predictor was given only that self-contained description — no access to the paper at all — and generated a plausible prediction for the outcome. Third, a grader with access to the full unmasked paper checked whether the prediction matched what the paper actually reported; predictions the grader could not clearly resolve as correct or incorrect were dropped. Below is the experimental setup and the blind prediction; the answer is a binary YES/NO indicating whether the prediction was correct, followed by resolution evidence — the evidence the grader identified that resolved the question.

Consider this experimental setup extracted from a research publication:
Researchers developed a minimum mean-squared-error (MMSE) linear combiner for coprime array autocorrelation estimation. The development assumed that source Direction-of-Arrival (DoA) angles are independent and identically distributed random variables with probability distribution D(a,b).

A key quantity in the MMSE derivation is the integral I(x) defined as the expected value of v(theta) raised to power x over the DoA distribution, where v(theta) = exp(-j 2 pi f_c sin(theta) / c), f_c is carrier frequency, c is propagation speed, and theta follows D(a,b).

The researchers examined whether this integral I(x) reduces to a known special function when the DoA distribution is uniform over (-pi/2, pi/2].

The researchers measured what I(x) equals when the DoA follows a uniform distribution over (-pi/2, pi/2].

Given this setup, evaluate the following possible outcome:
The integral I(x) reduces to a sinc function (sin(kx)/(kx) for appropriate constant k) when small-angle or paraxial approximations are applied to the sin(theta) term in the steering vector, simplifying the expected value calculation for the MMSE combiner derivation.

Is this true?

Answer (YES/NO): NO